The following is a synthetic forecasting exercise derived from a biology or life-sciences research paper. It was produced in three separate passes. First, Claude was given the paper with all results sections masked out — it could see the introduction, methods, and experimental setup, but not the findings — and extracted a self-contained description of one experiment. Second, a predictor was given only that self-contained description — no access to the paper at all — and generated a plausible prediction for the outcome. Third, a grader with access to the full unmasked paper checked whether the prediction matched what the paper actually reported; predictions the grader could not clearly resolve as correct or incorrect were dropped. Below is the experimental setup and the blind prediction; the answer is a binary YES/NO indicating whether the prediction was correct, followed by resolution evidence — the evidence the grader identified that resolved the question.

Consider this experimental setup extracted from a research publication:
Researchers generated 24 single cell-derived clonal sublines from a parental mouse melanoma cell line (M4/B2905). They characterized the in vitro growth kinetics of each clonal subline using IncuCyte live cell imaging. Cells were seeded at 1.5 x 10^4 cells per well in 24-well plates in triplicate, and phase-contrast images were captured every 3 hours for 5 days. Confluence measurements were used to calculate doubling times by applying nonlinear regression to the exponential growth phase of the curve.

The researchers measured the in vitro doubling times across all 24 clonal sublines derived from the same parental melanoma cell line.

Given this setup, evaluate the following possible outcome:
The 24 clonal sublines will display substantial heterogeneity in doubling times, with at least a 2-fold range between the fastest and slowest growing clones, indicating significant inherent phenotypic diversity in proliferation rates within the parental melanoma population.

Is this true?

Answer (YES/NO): NO